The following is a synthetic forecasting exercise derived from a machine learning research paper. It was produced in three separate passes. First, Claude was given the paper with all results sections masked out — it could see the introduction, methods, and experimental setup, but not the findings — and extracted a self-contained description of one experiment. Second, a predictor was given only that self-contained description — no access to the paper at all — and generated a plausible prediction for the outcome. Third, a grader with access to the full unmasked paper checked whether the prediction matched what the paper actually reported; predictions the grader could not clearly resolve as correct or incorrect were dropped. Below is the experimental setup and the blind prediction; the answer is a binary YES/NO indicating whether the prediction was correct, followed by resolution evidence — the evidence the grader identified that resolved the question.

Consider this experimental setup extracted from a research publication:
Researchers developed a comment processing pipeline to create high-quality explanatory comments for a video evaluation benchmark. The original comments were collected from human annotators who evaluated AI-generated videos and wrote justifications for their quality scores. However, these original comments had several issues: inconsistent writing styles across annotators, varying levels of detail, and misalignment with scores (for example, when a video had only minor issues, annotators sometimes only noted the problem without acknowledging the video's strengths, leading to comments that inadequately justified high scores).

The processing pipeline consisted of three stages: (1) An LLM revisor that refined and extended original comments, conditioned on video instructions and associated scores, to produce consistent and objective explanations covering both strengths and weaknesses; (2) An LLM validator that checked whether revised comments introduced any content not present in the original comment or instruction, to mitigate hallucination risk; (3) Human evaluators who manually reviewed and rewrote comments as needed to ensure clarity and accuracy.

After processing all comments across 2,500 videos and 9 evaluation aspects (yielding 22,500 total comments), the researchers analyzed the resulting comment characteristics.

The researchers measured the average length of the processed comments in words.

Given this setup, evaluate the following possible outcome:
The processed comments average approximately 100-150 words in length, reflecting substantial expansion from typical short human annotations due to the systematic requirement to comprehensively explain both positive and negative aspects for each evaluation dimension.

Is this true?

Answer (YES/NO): NO